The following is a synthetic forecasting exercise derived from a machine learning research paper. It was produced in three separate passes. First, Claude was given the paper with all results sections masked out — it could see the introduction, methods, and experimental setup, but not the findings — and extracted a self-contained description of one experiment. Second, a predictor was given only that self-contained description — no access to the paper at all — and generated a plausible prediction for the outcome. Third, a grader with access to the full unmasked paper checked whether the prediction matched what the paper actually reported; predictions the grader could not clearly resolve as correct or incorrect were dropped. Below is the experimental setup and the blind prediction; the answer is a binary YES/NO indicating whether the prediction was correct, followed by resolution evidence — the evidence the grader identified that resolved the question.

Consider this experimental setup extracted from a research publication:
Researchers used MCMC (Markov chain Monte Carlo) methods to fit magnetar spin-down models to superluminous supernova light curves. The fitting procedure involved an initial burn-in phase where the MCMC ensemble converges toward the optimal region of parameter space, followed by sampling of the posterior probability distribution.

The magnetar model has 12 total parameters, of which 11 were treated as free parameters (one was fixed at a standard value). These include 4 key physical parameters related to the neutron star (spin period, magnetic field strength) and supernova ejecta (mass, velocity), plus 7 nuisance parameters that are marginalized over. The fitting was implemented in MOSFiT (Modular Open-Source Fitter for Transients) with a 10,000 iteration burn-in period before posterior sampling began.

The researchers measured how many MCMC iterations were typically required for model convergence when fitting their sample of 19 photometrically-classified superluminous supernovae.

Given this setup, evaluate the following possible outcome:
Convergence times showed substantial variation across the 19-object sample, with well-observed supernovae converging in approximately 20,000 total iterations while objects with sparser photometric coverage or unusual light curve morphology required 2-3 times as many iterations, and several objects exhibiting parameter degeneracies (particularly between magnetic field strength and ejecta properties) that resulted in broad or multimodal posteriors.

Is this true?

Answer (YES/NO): NO